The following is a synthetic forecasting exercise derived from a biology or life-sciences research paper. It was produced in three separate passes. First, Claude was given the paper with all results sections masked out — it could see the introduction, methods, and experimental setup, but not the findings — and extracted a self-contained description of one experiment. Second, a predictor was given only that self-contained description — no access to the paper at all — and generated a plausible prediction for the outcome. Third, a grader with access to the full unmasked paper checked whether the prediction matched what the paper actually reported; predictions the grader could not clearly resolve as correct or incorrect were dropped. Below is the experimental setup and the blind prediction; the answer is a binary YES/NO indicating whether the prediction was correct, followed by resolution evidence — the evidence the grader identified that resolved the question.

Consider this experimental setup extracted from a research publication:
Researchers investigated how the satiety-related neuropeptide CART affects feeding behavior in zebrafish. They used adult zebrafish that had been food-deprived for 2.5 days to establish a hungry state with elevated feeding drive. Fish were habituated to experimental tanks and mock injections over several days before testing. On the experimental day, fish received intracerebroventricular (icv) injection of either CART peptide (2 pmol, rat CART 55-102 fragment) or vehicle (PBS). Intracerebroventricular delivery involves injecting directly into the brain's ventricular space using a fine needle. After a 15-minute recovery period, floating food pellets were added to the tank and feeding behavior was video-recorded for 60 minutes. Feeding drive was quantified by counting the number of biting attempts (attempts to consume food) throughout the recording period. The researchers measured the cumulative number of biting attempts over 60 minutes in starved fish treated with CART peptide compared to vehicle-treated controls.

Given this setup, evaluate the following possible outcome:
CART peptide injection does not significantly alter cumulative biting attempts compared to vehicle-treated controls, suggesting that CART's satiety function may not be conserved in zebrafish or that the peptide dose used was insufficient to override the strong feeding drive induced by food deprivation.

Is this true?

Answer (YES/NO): NO